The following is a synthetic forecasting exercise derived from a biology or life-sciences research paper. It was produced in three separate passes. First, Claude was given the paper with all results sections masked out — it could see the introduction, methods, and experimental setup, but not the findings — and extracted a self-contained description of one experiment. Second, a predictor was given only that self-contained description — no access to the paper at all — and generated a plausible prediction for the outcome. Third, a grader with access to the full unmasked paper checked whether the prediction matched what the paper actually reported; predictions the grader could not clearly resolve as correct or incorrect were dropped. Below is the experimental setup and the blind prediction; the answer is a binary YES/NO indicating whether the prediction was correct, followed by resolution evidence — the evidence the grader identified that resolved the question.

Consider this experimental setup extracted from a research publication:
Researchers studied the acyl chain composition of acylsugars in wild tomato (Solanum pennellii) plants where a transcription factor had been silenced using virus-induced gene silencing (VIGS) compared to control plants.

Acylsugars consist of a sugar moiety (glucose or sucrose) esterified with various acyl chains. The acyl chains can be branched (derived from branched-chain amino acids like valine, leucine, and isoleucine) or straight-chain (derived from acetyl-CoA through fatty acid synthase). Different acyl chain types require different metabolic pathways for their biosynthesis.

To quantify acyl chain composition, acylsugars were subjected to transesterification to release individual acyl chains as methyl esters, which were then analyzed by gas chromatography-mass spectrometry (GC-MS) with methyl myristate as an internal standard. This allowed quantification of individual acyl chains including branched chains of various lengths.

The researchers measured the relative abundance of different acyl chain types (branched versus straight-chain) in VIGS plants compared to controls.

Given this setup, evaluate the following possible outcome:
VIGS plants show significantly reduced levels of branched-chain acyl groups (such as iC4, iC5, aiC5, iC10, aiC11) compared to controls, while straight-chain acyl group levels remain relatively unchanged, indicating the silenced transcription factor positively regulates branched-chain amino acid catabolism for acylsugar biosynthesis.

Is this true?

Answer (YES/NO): NO